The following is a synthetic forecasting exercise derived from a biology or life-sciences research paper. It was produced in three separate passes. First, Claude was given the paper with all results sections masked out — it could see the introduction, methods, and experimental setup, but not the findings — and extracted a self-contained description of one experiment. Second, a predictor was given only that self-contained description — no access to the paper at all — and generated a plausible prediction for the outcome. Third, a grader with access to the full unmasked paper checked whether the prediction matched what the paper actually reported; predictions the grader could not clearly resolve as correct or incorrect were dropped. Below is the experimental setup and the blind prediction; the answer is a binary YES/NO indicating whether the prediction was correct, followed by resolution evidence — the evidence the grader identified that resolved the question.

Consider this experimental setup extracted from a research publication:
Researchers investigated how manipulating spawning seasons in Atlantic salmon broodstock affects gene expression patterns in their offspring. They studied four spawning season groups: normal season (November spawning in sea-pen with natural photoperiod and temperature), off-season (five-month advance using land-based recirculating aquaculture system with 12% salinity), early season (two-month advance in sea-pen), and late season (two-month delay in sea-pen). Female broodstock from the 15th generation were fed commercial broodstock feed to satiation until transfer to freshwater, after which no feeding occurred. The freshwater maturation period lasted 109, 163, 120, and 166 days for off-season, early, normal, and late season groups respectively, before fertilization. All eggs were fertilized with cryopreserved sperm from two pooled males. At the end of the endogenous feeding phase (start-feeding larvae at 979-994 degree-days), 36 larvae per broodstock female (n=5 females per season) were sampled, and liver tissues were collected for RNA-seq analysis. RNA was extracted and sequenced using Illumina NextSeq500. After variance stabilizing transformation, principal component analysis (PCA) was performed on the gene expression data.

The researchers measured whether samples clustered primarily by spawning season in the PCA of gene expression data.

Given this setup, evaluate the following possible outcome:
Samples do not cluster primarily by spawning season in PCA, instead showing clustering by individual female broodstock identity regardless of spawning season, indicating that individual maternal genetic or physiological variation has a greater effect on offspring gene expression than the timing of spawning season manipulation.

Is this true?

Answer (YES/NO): NO